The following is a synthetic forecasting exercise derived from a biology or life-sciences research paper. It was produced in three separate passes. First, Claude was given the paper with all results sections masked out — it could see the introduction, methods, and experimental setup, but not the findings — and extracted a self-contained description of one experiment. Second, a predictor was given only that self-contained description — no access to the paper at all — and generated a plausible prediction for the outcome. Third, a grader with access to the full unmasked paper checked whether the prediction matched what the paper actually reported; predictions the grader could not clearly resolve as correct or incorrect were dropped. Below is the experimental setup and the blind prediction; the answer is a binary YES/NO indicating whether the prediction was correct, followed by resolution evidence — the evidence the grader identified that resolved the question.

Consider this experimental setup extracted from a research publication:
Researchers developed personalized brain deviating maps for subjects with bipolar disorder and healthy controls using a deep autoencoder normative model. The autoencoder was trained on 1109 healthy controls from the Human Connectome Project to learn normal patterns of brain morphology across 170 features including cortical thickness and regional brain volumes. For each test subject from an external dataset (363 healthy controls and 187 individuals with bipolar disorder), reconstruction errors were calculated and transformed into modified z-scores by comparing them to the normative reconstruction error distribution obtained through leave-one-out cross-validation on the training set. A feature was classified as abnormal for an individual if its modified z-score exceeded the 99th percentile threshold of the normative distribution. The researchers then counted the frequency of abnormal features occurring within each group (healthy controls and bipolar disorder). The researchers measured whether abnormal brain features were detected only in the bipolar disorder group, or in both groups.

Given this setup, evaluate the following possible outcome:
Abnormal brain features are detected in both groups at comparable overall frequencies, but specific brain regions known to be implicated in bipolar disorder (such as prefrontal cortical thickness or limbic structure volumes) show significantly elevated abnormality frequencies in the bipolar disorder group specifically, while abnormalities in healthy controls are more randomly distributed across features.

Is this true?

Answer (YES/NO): NO